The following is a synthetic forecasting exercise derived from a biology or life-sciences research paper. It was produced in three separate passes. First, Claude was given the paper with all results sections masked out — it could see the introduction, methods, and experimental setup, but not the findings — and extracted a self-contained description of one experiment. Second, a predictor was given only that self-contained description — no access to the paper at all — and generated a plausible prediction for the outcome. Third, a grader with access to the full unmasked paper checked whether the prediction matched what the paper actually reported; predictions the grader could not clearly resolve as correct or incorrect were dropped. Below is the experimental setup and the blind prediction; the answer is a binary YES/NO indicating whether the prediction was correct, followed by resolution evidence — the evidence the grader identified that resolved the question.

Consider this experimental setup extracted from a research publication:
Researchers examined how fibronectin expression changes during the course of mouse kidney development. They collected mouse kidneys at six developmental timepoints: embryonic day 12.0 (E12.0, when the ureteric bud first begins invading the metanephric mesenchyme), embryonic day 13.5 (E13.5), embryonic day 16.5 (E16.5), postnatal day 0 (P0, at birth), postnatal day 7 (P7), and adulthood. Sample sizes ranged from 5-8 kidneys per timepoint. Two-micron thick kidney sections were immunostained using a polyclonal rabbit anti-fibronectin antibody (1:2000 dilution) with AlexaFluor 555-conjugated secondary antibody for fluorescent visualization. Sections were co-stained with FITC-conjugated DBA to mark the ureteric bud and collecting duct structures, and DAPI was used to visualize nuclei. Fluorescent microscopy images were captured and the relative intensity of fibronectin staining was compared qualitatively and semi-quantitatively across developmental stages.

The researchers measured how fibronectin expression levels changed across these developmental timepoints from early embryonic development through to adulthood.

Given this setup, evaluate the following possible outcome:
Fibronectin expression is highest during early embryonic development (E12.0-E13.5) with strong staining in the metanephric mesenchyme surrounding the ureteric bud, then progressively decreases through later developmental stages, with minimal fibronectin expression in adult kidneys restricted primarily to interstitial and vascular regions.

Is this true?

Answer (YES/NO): NO